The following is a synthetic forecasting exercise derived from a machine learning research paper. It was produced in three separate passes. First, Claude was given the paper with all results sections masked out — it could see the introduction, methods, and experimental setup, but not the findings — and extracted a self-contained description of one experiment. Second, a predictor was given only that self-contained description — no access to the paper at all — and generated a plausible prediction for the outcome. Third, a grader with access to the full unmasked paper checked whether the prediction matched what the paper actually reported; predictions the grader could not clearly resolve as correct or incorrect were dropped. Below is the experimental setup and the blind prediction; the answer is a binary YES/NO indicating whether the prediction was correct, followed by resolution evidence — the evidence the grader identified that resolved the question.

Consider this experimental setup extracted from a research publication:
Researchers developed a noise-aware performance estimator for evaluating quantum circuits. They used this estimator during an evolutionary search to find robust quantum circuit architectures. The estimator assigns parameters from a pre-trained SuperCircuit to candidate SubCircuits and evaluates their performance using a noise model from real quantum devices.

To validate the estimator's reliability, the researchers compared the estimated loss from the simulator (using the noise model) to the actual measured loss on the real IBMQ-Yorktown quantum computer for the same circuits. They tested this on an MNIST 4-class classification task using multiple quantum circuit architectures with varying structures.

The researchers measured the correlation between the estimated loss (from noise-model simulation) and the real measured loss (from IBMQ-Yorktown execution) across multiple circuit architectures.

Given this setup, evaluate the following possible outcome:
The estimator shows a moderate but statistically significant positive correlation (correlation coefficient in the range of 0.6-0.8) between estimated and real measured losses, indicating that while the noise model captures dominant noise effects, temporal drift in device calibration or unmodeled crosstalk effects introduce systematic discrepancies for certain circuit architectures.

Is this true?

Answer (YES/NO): YES